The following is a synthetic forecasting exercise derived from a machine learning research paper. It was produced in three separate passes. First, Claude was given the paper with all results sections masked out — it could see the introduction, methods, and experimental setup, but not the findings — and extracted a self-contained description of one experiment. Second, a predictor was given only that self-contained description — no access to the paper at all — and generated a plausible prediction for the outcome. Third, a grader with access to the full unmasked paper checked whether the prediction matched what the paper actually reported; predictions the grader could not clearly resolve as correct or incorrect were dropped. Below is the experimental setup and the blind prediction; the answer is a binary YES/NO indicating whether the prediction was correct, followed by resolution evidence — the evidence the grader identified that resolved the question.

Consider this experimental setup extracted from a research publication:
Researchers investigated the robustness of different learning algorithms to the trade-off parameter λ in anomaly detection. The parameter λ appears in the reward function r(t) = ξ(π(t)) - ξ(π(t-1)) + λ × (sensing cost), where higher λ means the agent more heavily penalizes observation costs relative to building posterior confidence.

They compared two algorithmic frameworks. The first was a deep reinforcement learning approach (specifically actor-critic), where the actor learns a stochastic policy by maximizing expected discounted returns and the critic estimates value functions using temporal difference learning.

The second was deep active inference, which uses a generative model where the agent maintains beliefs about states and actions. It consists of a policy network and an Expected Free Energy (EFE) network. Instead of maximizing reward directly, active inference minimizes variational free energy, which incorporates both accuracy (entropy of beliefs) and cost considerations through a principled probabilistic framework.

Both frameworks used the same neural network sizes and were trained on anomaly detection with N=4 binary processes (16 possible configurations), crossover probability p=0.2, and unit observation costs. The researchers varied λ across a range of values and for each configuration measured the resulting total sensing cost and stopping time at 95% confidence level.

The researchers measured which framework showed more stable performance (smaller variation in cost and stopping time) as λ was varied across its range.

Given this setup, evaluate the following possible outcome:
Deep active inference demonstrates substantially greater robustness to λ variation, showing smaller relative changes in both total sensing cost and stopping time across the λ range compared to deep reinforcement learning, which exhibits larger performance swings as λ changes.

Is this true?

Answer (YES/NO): NO